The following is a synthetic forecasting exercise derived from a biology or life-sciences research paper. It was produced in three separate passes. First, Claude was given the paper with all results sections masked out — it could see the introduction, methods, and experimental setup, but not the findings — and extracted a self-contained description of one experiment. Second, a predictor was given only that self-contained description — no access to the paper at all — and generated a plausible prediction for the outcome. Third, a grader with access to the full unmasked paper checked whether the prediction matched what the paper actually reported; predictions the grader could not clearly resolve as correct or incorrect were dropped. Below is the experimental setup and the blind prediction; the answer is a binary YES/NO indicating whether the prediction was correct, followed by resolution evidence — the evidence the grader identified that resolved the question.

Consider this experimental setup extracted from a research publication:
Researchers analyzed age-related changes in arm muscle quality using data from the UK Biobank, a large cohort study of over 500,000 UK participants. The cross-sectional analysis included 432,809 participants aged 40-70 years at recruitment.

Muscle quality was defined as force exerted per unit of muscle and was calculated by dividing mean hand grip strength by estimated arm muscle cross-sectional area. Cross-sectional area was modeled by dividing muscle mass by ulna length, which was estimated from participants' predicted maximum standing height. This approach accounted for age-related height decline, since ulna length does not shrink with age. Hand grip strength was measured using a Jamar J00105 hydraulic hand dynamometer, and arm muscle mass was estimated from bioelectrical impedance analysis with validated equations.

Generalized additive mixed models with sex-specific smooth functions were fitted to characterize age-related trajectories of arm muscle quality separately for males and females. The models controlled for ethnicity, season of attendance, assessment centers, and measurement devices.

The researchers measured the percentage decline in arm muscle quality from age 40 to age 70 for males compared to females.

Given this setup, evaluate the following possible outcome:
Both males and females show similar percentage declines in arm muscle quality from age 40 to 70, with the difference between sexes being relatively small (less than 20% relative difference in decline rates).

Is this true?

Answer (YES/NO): NO